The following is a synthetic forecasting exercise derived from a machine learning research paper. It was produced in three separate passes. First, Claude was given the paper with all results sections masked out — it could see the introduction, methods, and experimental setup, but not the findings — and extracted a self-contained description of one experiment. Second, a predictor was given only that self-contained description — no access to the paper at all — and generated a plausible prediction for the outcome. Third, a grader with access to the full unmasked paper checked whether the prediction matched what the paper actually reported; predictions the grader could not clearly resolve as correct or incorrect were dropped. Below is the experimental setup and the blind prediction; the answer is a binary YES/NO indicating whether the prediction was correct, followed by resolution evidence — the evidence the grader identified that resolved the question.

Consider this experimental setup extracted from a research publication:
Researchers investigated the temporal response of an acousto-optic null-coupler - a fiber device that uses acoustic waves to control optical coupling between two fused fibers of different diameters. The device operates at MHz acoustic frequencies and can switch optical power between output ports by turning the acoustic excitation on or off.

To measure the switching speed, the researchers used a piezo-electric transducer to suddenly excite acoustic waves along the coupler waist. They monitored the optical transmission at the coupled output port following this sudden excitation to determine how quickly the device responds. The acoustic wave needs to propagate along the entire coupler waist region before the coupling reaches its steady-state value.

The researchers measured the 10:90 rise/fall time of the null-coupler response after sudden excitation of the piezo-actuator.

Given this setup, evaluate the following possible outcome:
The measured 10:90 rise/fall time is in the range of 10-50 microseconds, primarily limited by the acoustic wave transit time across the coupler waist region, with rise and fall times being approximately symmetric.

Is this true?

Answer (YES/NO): YES